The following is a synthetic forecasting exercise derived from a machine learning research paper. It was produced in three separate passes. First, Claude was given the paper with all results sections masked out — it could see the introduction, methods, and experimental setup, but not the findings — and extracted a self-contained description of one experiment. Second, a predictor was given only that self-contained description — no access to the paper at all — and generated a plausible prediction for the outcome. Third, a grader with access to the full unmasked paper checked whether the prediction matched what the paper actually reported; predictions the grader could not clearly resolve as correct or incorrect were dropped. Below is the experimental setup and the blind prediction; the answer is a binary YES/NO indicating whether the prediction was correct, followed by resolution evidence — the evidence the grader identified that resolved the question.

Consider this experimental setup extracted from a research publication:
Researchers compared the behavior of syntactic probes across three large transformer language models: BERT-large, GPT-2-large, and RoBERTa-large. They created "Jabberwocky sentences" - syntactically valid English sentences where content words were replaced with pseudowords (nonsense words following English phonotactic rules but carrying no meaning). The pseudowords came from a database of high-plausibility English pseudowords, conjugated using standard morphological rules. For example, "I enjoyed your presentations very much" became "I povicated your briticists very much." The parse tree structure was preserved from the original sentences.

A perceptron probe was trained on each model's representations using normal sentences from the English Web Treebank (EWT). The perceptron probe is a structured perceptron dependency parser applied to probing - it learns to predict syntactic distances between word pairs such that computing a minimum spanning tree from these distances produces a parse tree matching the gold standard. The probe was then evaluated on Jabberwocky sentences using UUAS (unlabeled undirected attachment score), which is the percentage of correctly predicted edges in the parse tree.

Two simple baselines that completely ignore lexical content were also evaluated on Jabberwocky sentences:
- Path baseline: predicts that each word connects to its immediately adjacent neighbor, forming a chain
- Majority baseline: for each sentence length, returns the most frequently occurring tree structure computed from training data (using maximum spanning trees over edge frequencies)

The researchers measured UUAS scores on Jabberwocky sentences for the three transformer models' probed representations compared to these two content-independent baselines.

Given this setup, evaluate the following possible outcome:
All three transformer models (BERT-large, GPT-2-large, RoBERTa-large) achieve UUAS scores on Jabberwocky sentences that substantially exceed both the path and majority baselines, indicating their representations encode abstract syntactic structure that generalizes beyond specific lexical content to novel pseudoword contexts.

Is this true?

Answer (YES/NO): NO